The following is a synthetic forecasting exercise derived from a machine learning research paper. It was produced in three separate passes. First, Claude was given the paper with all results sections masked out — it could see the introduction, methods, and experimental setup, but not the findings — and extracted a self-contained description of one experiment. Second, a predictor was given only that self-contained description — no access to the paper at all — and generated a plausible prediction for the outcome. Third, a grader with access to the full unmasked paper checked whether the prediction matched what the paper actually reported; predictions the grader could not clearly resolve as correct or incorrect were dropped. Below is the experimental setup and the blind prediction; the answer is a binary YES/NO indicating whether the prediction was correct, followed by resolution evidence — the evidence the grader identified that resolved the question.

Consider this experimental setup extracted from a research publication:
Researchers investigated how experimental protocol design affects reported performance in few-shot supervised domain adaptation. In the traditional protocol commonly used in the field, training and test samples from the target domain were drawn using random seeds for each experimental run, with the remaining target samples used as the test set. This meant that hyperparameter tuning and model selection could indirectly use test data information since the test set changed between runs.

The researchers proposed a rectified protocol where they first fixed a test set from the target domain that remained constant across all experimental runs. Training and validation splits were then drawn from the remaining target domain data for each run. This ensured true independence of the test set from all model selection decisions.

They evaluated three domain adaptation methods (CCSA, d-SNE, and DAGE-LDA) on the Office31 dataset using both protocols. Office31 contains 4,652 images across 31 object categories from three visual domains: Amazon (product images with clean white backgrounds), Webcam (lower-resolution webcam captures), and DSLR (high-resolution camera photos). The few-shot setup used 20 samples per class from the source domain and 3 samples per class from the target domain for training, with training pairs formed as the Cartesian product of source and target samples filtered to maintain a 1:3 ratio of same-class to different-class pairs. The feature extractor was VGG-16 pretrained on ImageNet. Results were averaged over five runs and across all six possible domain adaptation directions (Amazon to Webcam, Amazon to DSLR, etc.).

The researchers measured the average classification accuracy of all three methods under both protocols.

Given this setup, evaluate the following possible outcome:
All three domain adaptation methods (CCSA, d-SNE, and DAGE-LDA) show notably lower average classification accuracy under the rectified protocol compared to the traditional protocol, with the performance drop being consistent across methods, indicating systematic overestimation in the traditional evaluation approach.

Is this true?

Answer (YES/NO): NO